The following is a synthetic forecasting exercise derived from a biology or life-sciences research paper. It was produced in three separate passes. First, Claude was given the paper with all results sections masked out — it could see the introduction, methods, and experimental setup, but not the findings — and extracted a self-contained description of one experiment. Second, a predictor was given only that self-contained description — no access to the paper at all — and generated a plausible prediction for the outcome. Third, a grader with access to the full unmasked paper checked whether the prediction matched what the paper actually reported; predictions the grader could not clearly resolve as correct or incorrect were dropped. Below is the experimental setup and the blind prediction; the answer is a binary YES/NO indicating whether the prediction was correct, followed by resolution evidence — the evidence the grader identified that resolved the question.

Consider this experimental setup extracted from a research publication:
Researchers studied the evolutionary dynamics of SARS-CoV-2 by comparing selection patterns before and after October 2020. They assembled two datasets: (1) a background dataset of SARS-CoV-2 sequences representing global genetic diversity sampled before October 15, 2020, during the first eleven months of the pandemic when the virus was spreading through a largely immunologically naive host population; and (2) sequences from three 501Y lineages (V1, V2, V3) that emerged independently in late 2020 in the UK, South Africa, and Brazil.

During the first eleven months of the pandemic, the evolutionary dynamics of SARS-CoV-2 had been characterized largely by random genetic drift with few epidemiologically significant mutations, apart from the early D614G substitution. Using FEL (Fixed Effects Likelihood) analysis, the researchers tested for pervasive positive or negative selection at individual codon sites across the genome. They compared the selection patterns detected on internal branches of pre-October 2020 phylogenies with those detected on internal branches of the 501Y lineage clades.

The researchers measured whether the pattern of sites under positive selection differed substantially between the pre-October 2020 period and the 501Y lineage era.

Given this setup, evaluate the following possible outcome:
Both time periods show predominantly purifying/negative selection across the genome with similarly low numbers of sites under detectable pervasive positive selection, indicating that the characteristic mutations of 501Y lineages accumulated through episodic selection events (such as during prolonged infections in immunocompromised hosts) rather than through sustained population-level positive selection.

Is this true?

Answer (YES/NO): NO